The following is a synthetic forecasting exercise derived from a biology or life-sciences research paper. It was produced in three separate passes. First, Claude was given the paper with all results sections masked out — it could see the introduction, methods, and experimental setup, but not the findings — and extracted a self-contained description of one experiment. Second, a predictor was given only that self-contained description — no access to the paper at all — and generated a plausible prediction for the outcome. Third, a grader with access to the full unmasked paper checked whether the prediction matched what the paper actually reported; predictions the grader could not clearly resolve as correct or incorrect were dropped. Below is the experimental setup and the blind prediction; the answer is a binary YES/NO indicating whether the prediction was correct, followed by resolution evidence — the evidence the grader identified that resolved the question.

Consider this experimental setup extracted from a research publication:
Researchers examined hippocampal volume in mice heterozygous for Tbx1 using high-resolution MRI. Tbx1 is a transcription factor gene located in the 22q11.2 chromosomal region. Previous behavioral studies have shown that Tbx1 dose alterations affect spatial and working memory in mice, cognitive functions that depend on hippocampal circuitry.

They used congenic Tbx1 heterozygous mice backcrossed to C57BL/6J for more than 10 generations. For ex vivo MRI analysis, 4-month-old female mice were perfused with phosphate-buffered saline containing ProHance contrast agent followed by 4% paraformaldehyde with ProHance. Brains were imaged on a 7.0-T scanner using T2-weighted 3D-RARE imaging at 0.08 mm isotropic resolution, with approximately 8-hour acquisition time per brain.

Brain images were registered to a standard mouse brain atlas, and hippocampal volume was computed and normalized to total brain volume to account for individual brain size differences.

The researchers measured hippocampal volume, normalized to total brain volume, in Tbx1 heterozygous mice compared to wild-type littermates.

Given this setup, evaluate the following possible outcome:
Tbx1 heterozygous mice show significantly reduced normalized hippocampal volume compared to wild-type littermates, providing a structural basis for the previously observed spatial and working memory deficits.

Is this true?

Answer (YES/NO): NO